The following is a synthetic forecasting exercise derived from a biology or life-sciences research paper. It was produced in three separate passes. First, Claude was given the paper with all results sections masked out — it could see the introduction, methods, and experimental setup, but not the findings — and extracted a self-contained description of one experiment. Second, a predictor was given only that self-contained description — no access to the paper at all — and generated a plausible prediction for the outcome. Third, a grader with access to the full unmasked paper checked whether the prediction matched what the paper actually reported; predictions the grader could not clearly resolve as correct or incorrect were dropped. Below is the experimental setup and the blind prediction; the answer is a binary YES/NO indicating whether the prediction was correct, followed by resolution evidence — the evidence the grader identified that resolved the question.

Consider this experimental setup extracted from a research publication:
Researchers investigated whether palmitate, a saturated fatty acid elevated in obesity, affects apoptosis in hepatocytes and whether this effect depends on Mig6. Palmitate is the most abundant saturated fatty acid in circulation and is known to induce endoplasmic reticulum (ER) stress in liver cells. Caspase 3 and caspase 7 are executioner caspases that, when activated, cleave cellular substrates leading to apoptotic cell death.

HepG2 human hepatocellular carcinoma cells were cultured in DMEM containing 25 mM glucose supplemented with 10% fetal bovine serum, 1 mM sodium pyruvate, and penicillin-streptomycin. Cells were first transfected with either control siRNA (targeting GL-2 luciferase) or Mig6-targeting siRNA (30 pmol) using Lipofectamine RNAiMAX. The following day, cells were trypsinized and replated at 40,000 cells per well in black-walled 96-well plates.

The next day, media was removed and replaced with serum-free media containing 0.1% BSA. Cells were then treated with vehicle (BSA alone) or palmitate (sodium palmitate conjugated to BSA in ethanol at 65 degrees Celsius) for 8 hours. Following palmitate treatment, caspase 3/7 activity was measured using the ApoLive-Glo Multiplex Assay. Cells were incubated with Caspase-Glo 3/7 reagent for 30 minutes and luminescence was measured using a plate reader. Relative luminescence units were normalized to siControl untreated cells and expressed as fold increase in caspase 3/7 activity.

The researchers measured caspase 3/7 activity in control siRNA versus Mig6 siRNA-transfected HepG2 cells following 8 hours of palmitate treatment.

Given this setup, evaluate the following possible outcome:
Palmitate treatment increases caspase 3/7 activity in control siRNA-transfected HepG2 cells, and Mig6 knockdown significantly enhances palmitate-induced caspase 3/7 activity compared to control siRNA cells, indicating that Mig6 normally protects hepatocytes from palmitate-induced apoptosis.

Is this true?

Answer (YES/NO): NO